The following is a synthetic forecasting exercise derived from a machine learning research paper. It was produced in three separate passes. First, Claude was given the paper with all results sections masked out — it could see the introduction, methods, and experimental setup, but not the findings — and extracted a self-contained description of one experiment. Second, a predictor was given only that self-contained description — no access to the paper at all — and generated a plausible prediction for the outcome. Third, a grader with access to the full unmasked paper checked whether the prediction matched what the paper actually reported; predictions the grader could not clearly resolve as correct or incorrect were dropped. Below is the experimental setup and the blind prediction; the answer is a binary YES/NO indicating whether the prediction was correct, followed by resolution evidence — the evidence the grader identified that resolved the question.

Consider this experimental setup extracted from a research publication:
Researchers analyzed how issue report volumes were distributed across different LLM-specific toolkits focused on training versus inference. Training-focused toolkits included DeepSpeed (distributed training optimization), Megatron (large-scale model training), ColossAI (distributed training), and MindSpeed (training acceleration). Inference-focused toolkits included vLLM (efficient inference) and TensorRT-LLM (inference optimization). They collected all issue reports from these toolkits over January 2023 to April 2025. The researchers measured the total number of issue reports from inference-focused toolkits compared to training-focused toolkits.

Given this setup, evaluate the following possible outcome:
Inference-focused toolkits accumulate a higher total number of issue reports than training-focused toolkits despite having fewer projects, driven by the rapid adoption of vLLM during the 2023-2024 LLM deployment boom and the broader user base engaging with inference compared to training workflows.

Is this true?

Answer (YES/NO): YES